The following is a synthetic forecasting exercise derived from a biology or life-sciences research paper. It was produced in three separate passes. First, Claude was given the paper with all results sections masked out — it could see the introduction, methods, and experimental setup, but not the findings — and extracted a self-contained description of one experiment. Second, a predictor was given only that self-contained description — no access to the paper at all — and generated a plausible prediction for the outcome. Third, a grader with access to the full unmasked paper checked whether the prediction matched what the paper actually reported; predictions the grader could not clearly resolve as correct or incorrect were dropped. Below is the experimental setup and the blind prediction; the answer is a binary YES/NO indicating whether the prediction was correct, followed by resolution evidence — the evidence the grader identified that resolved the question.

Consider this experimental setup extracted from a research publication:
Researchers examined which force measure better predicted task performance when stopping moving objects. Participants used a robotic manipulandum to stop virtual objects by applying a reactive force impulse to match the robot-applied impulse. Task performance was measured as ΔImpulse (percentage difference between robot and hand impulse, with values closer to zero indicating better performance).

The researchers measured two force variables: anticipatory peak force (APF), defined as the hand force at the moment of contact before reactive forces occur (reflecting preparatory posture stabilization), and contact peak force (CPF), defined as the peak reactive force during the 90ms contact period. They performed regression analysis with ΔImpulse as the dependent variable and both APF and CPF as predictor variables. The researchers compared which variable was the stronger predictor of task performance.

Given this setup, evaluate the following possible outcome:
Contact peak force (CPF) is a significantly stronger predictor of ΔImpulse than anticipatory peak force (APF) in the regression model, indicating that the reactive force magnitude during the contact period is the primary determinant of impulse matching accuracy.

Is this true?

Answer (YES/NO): YES